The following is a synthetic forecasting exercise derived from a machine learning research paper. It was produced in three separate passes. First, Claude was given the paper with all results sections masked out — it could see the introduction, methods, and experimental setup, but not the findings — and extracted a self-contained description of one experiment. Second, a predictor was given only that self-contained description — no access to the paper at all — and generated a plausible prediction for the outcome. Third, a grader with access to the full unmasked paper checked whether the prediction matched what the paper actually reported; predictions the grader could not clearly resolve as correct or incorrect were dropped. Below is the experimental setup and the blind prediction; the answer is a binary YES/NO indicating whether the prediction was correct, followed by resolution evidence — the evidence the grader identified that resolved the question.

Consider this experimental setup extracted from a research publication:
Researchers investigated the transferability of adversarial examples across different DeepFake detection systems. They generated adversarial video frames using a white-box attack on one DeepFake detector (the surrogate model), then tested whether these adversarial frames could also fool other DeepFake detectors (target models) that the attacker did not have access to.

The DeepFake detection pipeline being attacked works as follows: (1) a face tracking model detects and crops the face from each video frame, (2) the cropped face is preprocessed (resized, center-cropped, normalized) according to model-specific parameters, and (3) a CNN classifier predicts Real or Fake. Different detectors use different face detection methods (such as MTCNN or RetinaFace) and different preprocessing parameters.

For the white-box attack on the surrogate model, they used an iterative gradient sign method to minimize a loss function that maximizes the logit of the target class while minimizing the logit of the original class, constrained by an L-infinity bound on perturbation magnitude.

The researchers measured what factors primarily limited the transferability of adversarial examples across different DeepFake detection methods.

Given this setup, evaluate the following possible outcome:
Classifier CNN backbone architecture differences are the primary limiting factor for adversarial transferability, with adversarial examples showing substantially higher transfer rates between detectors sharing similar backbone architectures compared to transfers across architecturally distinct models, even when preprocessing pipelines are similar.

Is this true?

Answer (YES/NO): YES